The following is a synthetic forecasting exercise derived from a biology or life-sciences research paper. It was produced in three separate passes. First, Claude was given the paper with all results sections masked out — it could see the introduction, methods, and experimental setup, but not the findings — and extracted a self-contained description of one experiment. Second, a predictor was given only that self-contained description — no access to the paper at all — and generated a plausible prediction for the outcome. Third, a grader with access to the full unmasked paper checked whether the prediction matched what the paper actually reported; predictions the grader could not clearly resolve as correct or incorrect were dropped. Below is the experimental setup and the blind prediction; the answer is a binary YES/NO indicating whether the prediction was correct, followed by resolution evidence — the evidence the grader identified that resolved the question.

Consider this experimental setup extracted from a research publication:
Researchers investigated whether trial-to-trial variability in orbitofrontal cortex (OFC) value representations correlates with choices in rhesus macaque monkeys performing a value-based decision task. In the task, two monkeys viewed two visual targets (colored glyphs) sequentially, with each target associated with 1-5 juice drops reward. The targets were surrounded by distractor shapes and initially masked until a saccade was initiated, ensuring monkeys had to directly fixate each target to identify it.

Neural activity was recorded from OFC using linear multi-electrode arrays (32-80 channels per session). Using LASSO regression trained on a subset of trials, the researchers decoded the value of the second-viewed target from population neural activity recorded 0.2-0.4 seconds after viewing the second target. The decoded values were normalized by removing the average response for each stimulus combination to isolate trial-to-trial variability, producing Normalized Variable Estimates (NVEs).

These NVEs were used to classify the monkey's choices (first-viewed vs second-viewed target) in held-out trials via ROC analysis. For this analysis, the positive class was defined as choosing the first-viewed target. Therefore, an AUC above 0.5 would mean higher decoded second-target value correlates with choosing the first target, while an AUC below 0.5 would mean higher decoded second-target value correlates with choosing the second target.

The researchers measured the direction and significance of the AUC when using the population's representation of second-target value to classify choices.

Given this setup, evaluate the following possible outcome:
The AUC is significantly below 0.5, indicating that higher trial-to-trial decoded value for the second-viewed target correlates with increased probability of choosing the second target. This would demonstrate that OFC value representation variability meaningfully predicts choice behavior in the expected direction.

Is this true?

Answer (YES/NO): YES